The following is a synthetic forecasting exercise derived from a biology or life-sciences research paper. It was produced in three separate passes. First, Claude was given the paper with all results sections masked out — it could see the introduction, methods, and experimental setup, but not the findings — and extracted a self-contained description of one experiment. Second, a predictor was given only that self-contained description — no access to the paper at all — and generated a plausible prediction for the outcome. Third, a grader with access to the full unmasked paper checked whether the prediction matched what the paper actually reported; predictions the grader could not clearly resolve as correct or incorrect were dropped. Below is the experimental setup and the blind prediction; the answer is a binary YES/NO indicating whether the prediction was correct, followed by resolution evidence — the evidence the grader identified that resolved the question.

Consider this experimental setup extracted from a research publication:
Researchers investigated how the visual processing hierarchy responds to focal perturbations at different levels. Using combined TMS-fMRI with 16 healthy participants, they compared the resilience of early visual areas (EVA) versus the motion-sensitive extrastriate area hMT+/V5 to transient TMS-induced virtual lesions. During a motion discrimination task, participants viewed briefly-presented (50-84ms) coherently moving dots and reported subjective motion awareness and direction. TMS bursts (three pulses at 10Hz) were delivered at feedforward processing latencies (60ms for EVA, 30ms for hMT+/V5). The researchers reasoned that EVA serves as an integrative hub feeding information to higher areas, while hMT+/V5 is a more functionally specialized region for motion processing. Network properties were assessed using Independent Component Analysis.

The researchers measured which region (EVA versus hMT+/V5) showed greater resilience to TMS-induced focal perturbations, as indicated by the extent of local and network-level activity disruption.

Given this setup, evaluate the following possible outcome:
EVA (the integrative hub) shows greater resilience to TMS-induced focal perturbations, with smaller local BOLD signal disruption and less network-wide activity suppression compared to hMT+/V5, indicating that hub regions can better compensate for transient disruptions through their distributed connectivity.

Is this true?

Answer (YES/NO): YES